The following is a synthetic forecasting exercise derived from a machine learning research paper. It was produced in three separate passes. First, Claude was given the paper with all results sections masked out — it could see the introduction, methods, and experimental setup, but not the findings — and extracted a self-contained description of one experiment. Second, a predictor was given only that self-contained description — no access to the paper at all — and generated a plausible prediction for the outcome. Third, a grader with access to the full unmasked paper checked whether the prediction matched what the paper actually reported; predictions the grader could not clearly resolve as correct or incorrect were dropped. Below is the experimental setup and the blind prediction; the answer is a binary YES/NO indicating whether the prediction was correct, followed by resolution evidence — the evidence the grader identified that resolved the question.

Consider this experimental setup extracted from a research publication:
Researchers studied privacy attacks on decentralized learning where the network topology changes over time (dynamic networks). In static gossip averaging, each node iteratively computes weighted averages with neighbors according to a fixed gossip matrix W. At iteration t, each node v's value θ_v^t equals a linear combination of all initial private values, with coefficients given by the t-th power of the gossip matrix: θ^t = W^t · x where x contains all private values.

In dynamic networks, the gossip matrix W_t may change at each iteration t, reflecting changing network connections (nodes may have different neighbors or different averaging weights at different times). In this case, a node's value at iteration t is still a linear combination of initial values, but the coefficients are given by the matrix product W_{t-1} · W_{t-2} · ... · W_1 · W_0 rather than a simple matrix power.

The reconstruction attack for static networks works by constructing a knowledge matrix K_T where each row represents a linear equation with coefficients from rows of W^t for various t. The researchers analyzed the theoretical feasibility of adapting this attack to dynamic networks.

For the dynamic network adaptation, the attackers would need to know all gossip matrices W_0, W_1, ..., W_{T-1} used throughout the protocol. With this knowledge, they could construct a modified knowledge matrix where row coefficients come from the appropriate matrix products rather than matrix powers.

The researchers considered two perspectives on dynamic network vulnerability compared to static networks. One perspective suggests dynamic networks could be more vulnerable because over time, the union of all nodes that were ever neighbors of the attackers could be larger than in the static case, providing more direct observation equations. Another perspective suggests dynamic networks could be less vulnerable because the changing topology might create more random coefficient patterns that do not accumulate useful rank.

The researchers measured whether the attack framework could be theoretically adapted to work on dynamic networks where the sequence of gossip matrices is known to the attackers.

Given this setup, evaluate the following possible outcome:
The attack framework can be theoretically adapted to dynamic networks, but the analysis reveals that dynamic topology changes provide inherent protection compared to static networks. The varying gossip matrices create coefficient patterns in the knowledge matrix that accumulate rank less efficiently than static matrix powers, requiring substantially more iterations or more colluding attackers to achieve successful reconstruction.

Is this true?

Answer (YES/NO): NO